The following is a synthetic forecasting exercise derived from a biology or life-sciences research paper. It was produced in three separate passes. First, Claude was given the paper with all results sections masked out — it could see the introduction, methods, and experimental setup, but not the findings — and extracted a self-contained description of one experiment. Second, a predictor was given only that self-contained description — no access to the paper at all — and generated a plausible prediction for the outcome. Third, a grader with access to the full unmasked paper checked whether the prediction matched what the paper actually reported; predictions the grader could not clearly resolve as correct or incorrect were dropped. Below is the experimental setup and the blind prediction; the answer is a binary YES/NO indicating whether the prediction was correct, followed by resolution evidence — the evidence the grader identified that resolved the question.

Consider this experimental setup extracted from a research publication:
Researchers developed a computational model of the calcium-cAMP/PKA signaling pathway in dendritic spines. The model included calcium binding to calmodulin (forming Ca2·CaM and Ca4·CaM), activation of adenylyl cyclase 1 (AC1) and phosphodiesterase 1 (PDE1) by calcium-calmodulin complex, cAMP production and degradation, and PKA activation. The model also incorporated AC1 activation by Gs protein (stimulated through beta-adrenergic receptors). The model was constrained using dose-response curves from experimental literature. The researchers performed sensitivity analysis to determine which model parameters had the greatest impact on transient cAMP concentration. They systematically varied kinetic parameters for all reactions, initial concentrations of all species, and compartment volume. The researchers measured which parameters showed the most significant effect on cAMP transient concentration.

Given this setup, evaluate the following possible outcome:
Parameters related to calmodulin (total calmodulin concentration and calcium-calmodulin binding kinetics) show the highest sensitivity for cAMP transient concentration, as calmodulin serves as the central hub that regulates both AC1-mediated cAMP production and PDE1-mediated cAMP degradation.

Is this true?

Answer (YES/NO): NO